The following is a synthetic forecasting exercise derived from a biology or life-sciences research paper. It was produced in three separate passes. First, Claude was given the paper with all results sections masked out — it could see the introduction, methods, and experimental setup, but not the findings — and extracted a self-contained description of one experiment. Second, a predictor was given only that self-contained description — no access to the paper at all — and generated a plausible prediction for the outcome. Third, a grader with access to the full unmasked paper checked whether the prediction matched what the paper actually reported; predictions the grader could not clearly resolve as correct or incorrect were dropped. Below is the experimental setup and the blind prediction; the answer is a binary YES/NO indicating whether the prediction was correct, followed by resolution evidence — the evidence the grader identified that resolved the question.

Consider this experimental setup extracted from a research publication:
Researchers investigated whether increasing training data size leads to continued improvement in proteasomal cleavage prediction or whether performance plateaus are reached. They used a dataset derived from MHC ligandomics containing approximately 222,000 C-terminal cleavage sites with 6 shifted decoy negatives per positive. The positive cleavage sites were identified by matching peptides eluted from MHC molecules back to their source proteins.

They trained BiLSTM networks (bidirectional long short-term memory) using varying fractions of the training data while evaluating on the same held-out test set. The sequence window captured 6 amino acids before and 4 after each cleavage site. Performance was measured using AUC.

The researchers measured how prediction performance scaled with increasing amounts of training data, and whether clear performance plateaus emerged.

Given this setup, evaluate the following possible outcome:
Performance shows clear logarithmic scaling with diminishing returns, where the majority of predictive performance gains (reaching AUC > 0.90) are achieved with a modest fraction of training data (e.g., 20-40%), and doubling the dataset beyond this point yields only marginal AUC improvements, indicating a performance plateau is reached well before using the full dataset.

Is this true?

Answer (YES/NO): NO